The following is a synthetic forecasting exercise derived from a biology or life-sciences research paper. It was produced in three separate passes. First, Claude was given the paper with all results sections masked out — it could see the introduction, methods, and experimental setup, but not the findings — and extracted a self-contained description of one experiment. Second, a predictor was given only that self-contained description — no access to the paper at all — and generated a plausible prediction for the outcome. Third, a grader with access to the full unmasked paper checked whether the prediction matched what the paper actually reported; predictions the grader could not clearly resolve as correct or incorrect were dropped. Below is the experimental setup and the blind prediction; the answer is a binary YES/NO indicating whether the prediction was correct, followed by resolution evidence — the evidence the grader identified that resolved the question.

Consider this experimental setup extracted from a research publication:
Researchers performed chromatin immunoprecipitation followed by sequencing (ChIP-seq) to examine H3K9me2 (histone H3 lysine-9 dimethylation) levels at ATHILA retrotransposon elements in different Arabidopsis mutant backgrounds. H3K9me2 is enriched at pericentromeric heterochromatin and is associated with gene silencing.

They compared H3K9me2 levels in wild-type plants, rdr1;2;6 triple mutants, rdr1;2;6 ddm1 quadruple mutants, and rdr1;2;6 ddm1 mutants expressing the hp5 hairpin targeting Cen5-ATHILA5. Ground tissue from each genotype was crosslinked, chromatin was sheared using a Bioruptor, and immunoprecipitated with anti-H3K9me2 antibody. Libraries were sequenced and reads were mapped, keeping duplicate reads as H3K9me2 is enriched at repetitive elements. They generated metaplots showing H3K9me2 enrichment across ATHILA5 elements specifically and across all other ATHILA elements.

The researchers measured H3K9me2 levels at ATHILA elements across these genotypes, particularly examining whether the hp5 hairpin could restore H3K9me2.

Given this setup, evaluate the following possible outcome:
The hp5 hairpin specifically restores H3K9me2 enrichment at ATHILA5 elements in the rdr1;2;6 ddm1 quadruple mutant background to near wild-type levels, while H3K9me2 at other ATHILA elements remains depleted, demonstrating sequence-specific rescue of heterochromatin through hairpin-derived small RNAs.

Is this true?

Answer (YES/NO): YES